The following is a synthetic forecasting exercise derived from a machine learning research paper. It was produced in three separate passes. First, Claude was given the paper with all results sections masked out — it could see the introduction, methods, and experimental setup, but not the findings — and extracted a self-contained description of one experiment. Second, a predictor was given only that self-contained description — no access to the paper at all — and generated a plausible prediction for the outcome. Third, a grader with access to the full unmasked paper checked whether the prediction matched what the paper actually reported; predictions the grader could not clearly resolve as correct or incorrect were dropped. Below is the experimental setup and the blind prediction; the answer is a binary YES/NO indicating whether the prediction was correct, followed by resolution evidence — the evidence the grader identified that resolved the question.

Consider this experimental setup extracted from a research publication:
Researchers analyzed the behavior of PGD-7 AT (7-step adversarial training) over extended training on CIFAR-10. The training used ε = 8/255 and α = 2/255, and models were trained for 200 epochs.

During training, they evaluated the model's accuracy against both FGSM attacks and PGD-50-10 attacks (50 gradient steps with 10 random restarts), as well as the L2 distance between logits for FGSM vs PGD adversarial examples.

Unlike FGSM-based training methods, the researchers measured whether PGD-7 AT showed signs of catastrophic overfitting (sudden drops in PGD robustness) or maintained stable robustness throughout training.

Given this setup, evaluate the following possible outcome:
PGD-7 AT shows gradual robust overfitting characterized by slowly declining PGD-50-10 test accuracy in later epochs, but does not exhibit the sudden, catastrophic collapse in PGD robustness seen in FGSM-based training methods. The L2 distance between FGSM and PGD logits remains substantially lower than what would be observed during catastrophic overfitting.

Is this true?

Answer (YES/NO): NO